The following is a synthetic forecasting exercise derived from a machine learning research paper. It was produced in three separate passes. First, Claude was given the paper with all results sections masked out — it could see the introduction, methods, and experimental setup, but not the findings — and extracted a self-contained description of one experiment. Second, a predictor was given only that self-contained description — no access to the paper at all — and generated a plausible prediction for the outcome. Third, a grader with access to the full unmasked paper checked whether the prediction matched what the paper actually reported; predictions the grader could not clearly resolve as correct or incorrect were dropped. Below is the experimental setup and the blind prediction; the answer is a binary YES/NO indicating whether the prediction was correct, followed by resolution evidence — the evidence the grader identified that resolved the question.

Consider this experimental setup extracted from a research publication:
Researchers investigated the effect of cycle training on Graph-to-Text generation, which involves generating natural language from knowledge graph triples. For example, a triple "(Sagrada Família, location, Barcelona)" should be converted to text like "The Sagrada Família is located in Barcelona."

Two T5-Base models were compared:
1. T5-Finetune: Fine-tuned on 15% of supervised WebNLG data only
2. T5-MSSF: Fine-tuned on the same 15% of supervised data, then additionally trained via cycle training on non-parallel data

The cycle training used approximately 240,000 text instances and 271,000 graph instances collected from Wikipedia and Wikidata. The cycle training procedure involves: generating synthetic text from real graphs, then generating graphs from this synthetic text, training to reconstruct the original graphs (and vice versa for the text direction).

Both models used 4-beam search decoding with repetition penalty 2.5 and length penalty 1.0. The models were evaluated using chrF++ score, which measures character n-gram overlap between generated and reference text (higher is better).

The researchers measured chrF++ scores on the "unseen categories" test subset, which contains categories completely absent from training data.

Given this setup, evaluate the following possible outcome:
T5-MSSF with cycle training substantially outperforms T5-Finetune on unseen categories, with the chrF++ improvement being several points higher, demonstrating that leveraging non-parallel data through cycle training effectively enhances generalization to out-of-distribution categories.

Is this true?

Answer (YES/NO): NO